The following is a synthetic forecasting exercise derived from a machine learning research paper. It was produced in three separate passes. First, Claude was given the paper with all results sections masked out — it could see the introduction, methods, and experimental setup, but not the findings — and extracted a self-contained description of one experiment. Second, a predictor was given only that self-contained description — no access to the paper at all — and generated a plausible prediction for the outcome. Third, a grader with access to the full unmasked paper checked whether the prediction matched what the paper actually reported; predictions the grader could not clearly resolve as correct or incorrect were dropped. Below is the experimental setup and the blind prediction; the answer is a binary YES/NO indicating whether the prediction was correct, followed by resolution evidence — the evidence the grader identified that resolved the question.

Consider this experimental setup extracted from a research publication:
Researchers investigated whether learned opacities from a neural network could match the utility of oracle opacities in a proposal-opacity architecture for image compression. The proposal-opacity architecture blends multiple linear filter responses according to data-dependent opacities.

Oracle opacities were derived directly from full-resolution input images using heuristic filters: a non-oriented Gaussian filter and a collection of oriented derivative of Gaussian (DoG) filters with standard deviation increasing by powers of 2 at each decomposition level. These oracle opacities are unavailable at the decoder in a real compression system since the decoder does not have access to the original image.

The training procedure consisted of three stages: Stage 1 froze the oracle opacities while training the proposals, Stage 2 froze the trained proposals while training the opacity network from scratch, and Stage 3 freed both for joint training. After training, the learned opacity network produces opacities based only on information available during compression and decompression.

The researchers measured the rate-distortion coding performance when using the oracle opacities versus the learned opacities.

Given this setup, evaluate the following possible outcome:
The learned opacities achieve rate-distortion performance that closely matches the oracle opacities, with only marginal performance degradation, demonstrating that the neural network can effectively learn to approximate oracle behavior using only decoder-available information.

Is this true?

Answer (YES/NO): NO